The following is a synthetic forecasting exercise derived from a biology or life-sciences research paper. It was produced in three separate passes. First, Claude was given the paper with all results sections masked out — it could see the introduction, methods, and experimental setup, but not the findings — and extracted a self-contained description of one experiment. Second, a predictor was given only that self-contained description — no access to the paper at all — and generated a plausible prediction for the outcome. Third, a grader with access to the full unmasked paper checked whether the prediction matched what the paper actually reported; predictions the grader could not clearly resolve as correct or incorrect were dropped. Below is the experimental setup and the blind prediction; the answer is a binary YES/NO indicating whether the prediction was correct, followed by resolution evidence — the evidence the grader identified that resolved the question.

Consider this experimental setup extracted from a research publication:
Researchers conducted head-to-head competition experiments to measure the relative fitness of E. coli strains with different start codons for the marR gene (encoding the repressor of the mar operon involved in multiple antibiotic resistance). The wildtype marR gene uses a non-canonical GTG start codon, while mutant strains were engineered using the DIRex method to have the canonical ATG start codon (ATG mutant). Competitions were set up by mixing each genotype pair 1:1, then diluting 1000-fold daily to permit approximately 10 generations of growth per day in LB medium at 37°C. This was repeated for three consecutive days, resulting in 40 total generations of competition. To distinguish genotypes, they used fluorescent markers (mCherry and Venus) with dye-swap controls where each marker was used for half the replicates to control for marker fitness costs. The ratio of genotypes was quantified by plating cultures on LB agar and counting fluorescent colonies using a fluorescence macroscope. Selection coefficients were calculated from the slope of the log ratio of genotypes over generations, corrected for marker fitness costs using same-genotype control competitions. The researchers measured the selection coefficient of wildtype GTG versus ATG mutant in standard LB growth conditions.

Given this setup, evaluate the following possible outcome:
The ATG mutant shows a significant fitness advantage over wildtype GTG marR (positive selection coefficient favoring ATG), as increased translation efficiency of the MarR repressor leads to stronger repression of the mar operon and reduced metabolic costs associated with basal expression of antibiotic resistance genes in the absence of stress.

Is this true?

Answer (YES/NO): NO